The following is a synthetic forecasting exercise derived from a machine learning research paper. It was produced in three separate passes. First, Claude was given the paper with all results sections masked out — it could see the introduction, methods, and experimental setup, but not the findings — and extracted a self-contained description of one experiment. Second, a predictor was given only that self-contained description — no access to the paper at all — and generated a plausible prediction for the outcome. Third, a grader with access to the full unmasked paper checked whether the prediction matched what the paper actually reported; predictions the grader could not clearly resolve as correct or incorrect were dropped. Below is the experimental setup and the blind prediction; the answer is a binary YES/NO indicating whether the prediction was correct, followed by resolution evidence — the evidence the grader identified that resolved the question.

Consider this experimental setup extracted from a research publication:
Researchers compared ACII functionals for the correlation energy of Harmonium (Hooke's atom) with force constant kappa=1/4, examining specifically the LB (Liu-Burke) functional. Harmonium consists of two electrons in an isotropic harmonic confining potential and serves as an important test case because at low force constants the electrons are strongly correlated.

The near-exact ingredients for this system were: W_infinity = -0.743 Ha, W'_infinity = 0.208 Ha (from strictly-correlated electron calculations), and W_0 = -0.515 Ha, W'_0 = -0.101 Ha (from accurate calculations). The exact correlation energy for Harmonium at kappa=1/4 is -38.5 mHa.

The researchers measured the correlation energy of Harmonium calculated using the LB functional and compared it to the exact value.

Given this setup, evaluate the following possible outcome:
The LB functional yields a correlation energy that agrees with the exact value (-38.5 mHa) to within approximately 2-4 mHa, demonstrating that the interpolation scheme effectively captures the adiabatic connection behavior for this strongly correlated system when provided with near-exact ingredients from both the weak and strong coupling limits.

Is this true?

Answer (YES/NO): YES